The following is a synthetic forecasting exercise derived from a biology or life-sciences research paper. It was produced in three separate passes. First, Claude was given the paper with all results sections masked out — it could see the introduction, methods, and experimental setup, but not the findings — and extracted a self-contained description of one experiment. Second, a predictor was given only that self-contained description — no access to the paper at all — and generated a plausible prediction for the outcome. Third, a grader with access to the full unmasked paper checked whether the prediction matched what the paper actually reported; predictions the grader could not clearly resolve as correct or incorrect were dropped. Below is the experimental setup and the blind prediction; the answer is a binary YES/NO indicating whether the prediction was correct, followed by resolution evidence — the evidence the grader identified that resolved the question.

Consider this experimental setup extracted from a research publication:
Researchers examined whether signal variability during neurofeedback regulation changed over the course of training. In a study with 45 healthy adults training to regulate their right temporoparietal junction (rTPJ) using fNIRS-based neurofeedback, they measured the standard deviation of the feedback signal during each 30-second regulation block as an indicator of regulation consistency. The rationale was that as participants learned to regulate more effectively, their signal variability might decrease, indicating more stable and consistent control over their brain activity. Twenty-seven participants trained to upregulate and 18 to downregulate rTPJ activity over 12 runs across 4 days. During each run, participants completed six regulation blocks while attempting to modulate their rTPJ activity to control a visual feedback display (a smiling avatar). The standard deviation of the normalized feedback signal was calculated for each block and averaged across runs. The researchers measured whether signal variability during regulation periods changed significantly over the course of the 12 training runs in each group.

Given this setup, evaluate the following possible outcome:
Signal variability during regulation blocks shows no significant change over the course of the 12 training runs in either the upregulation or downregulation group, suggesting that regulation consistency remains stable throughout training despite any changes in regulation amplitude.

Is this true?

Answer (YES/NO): NO